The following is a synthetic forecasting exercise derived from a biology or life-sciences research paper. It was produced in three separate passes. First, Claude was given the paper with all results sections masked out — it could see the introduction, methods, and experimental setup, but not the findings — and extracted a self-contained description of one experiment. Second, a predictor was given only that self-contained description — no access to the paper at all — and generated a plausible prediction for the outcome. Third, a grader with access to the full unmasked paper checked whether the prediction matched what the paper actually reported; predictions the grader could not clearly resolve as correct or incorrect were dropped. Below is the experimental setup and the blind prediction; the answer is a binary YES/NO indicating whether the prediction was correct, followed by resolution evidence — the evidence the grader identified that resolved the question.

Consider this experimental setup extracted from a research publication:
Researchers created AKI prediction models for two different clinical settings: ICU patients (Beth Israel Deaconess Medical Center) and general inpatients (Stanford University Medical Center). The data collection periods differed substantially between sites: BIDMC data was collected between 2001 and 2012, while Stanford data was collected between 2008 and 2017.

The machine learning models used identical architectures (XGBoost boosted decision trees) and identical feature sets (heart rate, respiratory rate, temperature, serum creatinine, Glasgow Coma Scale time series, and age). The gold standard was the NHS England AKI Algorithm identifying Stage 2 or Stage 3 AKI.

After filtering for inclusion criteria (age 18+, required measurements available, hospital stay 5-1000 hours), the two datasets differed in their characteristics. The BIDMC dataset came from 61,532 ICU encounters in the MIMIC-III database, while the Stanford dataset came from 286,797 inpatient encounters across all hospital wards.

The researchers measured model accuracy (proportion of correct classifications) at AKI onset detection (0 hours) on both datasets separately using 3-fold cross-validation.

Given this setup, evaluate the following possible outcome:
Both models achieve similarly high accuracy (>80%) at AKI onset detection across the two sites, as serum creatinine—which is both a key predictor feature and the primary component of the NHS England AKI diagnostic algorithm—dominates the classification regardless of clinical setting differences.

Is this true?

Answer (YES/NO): NO